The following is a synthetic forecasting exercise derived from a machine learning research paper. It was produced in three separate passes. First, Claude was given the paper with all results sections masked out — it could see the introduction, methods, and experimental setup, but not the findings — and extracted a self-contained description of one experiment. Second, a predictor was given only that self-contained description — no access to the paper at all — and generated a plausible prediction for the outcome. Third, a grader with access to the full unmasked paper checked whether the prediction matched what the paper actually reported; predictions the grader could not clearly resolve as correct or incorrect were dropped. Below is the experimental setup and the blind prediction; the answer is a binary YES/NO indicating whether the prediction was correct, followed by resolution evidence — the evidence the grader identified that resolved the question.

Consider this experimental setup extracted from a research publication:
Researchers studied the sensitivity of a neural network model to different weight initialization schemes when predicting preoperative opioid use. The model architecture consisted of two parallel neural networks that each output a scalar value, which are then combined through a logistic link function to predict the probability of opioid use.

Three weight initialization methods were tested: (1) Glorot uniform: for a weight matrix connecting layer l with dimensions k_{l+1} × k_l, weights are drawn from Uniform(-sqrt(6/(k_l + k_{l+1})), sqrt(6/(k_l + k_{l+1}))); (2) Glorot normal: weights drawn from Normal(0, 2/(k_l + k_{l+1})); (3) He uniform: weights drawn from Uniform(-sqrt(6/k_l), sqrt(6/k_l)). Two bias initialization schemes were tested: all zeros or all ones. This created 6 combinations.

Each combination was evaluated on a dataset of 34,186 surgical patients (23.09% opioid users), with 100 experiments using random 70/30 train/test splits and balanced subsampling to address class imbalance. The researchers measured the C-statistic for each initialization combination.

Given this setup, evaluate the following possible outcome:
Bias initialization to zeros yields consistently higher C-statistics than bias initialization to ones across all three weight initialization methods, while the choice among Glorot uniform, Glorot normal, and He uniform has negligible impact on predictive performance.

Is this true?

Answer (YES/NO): NO